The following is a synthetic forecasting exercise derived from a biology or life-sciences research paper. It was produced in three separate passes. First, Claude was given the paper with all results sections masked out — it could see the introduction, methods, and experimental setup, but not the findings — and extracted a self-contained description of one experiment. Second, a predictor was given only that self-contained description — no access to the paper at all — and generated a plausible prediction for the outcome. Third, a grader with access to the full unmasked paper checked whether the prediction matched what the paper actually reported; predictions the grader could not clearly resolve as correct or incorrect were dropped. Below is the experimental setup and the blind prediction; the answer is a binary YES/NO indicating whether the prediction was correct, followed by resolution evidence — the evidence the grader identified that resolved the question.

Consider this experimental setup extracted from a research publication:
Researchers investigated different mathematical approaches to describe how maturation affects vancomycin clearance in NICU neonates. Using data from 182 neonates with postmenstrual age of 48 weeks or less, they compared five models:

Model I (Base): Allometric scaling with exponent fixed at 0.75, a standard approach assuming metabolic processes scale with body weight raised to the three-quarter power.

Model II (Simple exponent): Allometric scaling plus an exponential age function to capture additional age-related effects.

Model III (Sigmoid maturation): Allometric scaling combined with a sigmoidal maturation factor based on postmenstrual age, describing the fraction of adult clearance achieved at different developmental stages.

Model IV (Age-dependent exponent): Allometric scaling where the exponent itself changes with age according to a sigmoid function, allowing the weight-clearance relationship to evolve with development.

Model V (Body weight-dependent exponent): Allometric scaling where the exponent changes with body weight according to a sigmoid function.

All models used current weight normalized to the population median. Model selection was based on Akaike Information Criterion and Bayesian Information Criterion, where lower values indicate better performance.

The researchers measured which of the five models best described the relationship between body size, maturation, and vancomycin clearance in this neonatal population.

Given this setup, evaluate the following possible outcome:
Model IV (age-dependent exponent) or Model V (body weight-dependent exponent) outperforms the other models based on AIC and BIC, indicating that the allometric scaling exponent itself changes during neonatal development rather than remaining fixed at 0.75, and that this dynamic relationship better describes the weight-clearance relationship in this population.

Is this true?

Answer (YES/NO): NO